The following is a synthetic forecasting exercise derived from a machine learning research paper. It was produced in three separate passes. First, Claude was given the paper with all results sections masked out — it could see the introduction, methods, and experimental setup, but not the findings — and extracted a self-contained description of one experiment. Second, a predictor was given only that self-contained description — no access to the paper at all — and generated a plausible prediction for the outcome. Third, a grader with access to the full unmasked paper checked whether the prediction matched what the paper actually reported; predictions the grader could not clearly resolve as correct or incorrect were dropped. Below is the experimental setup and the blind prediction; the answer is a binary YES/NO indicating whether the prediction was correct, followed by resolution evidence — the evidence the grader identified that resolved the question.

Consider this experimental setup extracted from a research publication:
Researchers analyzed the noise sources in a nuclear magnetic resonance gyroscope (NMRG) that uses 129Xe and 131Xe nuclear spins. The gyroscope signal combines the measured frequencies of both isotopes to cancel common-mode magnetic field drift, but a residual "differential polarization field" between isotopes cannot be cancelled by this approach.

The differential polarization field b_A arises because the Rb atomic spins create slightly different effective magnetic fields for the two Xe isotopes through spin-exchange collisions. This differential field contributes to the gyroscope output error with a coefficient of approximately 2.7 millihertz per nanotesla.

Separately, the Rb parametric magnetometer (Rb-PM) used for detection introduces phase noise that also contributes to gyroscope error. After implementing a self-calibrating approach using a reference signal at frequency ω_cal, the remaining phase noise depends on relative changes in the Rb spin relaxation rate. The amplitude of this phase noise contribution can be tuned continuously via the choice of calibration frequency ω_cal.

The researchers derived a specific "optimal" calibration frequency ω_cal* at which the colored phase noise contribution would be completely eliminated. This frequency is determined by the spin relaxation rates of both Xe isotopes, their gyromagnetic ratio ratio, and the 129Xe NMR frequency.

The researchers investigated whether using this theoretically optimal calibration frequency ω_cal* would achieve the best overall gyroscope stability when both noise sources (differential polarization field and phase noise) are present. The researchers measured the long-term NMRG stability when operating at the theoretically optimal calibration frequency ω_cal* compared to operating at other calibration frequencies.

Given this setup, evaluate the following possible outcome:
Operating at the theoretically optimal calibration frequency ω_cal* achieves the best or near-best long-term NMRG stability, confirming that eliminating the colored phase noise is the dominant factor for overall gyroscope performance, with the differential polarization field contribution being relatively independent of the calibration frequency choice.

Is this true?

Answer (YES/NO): YES